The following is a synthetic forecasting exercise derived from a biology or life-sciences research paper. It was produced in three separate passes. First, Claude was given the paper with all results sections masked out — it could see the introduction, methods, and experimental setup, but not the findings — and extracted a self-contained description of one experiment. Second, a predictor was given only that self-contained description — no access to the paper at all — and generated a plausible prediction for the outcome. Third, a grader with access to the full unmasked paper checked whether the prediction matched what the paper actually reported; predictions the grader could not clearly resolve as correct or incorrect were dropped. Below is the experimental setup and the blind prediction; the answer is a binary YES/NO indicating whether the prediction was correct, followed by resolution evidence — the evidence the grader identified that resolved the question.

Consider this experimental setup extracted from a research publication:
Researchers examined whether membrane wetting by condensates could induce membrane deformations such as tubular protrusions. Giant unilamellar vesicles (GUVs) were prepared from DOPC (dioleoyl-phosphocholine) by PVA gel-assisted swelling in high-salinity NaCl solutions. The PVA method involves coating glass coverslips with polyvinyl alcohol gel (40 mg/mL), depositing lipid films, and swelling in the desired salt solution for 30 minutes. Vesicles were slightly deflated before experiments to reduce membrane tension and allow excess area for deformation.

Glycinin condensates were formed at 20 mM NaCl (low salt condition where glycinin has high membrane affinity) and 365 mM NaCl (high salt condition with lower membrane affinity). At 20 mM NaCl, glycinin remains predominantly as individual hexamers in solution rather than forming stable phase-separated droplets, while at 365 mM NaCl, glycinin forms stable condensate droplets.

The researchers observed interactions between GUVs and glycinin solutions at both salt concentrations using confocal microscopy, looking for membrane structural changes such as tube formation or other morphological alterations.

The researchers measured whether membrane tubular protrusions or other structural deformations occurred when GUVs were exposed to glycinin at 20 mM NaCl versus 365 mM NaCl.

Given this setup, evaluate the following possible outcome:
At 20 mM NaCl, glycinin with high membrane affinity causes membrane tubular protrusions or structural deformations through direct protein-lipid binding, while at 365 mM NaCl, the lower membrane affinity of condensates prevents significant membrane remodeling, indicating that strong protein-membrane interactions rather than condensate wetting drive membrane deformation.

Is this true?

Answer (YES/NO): NO